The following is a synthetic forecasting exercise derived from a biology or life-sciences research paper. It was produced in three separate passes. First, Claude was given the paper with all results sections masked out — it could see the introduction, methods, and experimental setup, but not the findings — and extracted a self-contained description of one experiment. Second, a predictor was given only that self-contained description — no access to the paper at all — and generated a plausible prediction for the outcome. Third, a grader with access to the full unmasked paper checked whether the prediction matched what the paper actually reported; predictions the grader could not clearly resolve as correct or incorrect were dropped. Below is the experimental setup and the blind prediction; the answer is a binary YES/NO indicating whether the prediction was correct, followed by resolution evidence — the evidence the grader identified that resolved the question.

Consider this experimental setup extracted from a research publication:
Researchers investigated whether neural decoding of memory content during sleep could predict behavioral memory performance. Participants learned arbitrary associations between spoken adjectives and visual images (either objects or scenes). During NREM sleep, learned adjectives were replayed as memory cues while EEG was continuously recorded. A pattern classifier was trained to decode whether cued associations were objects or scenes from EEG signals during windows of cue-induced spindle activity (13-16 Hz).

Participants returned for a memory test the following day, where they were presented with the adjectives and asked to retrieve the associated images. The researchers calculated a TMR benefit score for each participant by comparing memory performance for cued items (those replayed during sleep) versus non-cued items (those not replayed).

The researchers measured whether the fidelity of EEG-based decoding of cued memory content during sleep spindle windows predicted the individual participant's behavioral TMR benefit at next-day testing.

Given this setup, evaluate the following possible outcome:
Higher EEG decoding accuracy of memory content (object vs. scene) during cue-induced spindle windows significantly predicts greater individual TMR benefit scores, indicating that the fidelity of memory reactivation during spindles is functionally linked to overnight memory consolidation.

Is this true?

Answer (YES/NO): YES